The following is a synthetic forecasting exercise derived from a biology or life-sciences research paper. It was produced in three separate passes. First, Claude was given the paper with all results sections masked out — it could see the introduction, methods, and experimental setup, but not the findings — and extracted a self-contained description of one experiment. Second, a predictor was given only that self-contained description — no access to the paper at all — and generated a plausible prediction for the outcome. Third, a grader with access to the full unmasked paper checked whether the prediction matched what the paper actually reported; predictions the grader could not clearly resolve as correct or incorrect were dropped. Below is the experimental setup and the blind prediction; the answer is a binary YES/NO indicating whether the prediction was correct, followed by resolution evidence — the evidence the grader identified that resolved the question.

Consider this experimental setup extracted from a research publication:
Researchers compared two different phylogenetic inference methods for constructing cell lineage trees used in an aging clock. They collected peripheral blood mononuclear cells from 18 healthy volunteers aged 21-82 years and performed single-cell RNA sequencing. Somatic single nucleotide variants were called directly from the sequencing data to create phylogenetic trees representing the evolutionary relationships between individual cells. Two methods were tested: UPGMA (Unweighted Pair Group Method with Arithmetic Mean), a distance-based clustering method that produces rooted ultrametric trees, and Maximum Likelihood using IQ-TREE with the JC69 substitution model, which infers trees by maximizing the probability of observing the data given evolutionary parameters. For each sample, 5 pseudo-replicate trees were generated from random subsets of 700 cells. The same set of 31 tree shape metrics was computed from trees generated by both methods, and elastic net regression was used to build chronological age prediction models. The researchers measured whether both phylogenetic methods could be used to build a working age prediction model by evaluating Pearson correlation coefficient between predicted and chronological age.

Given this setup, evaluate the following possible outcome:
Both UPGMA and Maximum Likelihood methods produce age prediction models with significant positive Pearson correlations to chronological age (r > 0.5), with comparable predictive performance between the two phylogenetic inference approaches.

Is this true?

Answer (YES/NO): YES